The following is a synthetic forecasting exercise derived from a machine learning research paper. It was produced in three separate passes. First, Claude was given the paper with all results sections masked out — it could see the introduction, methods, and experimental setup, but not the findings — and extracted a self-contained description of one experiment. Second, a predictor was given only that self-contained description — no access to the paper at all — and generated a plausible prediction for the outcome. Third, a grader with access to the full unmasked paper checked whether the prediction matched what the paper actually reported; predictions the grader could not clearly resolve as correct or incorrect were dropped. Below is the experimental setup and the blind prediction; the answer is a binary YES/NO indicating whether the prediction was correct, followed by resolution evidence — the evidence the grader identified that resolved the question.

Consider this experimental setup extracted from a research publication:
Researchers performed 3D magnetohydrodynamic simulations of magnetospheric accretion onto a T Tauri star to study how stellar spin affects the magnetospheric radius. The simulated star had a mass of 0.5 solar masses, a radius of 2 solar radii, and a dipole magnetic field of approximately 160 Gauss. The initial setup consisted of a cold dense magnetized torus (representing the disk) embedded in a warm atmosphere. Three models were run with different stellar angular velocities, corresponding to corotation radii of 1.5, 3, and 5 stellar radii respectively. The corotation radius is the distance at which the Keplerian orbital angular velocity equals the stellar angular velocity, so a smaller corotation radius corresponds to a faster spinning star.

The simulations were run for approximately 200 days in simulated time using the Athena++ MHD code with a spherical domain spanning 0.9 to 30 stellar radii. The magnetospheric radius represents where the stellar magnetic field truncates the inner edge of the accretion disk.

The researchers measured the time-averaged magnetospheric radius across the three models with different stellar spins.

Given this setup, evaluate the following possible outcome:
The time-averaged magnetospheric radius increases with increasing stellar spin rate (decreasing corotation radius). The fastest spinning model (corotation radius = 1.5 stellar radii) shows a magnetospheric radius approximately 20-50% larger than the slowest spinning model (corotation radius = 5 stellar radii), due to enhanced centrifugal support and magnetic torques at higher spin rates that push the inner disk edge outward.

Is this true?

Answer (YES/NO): NO